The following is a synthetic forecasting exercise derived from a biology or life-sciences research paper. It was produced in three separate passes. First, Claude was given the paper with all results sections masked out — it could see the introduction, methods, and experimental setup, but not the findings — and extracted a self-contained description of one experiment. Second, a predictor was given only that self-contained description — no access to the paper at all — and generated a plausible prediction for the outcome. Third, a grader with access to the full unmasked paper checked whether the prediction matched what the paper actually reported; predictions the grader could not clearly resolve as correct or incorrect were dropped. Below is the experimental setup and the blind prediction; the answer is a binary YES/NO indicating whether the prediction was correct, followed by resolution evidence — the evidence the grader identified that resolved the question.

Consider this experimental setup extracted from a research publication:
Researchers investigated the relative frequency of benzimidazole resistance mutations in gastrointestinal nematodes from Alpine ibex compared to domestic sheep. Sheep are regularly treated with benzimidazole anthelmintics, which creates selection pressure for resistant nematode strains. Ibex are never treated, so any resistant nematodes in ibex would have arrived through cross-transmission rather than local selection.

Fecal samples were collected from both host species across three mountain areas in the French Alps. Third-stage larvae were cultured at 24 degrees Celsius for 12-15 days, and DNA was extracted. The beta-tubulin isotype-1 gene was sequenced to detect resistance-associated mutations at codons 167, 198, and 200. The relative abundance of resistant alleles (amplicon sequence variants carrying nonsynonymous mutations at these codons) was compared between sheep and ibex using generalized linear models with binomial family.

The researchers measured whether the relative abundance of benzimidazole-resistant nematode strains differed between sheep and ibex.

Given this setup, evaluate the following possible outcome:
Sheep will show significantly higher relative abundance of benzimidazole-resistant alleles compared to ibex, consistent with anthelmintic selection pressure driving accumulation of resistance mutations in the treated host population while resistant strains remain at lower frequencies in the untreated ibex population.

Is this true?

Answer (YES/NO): YES